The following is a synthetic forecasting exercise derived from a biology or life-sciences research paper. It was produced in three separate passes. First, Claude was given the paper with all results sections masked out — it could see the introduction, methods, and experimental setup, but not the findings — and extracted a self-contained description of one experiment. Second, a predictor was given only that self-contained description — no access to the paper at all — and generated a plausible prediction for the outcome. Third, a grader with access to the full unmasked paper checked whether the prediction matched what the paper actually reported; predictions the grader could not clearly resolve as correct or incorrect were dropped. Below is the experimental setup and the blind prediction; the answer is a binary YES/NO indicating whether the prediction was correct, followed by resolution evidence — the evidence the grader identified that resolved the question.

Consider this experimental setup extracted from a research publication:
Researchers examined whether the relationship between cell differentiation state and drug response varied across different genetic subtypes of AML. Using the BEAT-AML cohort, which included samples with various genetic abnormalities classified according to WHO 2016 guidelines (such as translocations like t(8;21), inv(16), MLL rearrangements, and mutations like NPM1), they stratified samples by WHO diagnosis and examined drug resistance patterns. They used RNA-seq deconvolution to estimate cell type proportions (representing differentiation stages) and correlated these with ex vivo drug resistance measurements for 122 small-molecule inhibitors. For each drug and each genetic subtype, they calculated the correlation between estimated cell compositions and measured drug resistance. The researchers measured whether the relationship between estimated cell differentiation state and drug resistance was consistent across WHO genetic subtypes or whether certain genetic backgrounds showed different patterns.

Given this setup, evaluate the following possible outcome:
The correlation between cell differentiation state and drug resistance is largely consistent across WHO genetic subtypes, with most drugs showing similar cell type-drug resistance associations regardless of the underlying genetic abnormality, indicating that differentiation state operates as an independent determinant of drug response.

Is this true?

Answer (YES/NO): NO